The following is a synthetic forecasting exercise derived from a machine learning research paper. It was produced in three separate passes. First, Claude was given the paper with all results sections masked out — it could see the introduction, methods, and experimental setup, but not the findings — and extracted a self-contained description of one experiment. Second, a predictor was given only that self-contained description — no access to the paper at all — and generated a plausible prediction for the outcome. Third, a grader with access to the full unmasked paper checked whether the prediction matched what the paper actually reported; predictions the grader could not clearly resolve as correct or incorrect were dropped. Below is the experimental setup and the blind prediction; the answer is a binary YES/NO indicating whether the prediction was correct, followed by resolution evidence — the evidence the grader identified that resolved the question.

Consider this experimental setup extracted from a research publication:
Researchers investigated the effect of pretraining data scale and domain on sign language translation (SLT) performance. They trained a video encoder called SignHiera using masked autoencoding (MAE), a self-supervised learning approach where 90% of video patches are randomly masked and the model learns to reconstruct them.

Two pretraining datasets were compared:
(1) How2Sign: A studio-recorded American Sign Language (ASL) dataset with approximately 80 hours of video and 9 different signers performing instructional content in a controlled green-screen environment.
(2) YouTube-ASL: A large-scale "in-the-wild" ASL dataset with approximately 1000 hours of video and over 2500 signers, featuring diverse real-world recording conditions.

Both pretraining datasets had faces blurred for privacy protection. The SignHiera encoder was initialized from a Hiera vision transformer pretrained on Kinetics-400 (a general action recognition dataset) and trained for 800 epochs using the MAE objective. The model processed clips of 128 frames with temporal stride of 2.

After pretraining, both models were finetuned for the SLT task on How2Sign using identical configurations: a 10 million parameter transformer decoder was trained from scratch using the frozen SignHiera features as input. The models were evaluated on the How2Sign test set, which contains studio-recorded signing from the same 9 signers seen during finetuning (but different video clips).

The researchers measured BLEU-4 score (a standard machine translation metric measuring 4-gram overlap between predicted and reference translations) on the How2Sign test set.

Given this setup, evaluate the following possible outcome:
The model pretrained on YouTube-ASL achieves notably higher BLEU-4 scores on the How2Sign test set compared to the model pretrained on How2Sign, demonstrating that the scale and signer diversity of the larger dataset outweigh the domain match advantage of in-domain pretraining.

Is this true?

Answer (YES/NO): YES